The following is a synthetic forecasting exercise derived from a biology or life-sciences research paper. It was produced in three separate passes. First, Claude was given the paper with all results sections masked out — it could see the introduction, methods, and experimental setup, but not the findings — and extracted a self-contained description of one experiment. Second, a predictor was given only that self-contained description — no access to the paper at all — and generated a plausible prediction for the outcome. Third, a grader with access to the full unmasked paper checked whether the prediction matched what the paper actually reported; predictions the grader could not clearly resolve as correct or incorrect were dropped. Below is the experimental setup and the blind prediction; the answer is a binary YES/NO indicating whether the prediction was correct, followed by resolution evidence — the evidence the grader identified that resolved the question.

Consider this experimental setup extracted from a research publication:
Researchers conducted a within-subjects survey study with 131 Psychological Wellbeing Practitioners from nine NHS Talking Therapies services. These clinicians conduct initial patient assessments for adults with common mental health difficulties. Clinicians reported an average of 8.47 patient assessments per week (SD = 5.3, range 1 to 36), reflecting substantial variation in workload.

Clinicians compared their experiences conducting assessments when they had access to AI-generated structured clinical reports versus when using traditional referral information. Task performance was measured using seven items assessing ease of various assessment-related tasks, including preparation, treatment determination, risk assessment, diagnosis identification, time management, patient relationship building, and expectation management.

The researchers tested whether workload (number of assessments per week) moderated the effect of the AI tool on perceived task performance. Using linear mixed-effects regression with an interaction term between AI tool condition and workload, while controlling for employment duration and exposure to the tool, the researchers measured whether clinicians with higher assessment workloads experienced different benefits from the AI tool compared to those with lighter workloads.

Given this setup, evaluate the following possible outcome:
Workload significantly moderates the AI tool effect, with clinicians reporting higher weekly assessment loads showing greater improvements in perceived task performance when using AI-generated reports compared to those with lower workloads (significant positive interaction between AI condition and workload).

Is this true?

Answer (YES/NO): YES